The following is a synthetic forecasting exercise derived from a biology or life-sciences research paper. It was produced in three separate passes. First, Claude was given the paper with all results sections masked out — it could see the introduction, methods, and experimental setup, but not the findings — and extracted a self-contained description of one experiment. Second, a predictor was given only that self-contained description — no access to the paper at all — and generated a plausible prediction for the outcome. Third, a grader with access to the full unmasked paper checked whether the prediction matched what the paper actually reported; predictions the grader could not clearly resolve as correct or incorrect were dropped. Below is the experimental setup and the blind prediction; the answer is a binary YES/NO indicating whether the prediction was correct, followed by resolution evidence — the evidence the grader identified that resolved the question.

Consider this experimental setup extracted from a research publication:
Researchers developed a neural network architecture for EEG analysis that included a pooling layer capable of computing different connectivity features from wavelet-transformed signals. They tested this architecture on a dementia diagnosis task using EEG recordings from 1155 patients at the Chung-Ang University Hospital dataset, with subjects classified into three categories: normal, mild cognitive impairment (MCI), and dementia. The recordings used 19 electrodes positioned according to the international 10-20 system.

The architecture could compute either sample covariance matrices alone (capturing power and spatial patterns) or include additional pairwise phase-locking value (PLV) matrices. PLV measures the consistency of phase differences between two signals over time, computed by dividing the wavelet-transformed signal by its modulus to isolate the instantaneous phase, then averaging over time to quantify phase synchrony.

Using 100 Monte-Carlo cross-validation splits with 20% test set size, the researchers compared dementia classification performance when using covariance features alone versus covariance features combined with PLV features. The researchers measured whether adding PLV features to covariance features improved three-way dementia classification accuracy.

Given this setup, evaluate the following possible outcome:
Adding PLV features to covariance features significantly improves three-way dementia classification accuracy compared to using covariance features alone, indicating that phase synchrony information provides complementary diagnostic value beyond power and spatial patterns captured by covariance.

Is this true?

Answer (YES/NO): NO